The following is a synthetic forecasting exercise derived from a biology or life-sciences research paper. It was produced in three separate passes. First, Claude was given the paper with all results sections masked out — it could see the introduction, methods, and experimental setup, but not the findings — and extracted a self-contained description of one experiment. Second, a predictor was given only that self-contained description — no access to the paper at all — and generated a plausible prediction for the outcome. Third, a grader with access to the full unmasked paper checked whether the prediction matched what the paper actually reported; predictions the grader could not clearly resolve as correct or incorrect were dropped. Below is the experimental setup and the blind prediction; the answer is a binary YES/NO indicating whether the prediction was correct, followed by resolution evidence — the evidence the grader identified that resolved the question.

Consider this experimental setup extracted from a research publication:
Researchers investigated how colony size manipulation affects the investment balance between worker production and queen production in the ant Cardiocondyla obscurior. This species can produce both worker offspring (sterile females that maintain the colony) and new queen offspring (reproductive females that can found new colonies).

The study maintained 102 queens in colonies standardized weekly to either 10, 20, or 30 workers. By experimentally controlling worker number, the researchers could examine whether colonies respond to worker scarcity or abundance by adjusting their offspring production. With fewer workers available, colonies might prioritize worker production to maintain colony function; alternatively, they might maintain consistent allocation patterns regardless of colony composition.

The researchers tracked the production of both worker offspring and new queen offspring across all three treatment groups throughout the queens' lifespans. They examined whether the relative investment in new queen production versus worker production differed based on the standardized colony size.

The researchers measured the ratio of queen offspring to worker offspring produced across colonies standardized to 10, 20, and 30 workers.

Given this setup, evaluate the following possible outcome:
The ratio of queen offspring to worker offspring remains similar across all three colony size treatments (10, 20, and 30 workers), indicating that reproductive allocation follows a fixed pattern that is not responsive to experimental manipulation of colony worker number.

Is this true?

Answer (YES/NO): NO